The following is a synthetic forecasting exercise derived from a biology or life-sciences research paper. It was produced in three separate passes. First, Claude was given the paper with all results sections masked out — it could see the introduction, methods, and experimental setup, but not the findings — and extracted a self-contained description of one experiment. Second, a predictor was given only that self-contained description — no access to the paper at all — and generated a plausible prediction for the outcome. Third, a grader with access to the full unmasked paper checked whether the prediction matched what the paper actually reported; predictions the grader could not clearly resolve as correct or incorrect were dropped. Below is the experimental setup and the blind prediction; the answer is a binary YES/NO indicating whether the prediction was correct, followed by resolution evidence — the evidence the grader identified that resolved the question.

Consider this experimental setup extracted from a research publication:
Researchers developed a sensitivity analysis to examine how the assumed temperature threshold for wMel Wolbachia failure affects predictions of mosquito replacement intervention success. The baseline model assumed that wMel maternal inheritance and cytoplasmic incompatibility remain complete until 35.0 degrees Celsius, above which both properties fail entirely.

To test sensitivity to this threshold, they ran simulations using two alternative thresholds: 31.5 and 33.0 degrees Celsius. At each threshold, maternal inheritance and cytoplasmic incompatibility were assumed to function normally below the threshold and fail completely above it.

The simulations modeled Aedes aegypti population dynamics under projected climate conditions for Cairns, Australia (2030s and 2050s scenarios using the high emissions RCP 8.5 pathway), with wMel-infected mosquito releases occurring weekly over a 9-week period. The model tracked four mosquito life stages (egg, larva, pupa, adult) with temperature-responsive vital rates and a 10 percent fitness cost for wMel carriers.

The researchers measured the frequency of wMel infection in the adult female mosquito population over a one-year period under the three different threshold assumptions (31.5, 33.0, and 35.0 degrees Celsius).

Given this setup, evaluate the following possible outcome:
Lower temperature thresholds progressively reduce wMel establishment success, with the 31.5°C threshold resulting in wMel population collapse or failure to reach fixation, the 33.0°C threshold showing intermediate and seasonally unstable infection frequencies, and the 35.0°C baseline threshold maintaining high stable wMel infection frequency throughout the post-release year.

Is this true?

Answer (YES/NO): NO